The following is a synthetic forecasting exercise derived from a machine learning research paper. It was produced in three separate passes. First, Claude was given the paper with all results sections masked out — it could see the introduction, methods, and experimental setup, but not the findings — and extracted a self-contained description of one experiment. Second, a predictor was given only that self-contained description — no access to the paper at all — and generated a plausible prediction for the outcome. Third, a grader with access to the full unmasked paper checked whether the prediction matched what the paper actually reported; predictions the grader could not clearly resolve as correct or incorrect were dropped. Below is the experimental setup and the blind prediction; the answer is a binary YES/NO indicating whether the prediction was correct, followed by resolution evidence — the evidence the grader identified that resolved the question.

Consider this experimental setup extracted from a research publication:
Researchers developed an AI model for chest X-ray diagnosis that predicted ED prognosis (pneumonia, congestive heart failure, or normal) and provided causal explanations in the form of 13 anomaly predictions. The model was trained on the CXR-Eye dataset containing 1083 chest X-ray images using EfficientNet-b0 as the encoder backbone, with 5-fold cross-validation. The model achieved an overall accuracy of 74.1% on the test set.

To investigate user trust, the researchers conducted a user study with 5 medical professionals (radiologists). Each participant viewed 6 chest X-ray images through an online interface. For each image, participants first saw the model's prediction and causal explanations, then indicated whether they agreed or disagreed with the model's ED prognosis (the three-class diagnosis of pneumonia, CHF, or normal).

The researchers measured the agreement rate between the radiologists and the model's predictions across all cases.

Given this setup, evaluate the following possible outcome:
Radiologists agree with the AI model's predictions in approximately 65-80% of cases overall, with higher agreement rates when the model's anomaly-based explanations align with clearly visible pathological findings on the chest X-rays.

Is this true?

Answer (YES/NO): NO